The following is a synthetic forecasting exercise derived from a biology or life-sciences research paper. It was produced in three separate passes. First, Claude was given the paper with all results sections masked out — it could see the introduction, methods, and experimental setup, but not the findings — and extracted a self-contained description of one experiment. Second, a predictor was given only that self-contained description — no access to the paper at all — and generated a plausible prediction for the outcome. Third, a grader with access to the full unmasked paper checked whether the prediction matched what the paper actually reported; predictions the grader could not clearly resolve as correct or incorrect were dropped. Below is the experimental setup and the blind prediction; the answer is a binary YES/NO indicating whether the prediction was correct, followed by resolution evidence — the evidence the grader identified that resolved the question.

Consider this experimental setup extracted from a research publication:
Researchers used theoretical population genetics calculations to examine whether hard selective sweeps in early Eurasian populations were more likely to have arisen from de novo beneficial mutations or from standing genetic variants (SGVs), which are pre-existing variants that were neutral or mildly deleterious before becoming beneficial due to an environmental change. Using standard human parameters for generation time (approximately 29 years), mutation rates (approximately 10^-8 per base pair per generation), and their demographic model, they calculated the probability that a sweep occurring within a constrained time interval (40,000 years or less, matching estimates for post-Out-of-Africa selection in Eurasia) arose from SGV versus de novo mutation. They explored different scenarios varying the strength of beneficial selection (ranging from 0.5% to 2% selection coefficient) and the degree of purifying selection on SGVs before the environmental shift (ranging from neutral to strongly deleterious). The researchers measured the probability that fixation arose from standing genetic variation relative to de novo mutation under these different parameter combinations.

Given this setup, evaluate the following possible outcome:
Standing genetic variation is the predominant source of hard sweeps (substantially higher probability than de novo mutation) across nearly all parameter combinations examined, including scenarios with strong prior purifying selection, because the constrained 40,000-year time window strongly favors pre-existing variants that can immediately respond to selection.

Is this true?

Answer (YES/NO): NO